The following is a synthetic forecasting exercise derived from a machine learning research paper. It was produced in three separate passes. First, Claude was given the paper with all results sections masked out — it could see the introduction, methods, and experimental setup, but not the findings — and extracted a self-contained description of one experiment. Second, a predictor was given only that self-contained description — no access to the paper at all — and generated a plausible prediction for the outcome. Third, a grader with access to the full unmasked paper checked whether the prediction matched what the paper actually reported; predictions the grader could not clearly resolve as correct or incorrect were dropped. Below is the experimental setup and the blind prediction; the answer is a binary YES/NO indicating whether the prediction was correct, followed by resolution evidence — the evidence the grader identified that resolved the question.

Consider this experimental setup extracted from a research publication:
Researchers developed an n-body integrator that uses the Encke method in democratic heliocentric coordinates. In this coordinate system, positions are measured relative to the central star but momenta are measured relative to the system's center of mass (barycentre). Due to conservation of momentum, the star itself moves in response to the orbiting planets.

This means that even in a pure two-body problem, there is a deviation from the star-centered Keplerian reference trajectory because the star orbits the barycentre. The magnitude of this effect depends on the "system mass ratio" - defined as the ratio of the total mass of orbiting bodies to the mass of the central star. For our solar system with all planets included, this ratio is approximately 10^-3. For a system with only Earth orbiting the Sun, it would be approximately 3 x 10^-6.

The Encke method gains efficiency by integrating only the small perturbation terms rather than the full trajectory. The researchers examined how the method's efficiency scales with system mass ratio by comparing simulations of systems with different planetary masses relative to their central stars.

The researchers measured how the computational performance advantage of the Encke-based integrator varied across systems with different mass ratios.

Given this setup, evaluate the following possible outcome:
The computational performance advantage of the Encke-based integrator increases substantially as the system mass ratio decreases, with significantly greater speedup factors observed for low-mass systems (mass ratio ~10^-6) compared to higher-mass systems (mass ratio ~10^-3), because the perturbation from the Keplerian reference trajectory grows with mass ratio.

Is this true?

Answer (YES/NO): YES